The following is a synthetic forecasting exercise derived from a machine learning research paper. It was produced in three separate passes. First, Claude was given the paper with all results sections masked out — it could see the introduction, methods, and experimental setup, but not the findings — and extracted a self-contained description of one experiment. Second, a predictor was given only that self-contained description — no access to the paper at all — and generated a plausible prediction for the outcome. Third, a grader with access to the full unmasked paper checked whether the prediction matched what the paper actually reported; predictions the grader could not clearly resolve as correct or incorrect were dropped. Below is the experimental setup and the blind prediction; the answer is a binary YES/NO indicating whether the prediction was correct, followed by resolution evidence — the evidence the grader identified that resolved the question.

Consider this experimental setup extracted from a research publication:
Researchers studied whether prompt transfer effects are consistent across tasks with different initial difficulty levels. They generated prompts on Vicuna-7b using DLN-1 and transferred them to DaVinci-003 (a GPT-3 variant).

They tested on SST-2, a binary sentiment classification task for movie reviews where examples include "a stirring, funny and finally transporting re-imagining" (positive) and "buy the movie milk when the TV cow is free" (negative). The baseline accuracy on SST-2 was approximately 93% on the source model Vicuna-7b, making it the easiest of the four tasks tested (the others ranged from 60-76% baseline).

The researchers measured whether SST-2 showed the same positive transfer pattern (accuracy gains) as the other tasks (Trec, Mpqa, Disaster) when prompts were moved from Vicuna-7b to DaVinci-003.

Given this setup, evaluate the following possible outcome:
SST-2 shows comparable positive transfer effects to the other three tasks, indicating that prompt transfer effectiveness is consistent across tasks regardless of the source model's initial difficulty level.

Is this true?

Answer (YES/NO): NO